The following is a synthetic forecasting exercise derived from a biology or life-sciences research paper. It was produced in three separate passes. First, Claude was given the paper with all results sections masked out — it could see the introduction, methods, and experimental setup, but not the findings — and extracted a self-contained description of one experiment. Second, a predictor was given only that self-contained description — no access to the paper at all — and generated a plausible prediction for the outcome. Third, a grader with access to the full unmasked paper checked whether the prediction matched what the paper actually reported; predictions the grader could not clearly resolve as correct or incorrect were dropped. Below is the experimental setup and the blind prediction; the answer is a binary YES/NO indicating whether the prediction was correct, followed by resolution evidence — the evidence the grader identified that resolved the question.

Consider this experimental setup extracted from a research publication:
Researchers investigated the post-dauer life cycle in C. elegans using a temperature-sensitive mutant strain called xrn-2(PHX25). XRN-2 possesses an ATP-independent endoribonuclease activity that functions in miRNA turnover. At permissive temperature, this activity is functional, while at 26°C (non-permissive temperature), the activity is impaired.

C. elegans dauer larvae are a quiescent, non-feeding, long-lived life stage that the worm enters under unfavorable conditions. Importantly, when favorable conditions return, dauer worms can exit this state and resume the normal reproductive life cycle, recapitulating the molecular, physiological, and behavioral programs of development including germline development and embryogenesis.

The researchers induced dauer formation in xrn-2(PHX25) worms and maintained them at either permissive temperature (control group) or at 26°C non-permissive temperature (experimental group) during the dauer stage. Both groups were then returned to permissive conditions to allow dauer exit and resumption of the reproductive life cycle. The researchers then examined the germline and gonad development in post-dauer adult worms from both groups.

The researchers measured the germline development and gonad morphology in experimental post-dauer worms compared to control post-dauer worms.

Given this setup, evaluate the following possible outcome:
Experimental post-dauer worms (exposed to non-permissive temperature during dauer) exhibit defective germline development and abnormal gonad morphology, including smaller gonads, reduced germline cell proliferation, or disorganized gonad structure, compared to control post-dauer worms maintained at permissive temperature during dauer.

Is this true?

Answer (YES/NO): YES